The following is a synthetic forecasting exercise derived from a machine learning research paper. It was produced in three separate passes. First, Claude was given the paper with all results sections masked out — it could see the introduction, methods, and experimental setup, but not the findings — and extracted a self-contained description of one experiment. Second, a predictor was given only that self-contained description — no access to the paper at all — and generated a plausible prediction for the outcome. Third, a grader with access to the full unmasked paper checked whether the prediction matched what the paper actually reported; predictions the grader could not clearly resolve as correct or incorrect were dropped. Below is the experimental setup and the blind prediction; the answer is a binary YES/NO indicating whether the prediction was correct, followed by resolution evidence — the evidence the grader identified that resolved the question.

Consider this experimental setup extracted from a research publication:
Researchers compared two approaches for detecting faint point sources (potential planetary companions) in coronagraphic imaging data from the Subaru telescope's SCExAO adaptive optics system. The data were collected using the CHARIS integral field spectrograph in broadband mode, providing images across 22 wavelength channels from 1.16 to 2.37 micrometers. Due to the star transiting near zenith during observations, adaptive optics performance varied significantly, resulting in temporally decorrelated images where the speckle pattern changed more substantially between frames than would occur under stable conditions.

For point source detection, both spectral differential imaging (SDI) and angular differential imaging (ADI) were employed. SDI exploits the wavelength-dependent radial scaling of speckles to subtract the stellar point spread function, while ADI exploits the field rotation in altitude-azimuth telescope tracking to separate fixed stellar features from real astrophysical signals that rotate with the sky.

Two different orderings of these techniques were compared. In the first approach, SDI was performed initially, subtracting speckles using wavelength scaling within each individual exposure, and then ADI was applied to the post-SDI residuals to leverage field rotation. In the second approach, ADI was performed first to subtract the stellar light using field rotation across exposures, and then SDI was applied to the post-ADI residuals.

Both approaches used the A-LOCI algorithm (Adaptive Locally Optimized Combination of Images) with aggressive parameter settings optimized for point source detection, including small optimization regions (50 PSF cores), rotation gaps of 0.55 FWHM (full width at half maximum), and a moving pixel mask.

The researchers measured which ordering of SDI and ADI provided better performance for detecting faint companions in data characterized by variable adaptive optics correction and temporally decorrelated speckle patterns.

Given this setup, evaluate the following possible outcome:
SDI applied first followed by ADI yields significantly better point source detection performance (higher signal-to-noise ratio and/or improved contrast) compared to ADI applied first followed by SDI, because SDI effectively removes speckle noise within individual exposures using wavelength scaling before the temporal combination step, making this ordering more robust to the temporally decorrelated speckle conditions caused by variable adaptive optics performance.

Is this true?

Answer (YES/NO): NO